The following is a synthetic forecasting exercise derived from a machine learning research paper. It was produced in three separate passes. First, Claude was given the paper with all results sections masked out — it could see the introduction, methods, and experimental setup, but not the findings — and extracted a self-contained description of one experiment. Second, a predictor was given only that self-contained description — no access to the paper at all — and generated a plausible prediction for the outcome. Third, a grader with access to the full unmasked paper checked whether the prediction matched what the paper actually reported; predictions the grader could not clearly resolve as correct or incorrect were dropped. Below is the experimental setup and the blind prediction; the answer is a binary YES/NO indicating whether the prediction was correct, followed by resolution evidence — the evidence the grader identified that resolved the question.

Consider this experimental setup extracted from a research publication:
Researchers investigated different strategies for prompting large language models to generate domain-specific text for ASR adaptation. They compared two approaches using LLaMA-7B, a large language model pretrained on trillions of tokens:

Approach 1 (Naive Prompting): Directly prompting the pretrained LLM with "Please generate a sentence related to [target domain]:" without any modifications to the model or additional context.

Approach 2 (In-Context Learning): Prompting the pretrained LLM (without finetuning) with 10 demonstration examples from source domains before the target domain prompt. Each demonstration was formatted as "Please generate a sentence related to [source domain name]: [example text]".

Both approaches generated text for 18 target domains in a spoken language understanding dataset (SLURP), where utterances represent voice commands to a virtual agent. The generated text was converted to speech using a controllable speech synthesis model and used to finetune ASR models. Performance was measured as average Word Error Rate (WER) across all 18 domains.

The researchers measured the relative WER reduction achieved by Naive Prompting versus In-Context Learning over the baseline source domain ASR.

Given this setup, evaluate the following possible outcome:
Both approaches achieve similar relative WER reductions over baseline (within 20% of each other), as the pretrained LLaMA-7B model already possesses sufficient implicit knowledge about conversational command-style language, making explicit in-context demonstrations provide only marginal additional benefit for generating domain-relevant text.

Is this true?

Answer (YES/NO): NO